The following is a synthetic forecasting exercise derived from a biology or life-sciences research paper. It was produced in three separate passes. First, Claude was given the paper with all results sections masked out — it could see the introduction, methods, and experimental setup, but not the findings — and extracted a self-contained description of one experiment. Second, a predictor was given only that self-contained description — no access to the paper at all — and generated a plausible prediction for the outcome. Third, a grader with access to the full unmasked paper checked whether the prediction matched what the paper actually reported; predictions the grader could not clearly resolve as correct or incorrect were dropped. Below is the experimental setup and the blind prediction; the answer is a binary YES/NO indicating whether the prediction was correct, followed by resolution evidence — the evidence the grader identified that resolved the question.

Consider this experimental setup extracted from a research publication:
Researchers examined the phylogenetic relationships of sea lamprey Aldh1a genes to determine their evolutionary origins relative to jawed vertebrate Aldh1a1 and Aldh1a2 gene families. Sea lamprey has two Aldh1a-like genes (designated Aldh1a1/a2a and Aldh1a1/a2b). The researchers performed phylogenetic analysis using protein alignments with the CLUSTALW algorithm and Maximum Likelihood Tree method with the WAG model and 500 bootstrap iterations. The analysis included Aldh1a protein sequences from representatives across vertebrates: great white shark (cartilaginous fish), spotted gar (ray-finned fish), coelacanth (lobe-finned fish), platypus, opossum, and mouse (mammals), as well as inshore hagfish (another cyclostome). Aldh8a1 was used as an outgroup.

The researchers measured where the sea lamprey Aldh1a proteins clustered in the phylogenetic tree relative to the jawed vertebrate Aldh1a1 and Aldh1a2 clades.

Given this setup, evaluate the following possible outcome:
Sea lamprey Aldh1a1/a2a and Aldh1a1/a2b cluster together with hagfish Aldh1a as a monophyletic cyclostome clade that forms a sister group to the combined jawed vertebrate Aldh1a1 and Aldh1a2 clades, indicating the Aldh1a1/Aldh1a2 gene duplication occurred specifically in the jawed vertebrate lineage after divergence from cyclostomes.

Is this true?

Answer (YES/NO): NO